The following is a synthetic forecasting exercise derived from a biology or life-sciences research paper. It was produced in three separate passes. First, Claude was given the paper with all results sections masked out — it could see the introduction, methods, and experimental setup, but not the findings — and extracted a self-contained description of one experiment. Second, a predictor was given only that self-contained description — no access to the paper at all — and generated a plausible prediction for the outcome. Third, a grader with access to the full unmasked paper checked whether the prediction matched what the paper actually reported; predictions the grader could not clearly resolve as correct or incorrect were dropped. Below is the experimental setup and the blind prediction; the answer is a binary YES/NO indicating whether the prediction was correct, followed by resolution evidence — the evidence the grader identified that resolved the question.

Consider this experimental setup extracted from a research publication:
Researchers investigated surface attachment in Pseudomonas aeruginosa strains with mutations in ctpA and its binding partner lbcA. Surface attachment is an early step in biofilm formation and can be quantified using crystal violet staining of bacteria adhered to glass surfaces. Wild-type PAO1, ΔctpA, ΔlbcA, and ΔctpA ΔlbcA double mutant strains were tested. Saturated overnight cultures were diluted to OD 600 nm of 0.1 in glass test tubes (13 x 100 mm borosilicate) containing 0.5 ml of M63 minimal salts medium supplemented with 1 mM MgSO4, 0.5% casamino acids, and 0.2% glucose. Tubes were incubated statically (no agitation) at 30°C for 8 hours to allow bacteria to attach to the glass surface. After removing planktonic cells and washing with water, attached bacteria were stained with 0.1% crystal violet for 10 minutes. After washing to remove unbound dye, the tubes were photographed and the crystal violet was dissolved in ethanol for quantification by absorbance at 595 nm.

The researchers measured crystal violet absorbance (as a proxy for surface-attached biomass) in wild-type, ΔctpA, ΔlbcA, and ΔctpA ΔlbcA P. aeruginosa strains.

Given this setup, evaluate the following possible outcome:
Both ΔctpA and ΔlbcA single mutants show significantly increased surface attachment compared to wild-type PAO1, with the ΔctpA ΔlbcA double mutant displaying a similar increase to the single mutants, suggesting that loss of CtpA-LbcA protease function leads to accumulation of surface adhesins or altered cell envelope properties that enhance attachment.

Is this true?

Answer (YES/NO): NO